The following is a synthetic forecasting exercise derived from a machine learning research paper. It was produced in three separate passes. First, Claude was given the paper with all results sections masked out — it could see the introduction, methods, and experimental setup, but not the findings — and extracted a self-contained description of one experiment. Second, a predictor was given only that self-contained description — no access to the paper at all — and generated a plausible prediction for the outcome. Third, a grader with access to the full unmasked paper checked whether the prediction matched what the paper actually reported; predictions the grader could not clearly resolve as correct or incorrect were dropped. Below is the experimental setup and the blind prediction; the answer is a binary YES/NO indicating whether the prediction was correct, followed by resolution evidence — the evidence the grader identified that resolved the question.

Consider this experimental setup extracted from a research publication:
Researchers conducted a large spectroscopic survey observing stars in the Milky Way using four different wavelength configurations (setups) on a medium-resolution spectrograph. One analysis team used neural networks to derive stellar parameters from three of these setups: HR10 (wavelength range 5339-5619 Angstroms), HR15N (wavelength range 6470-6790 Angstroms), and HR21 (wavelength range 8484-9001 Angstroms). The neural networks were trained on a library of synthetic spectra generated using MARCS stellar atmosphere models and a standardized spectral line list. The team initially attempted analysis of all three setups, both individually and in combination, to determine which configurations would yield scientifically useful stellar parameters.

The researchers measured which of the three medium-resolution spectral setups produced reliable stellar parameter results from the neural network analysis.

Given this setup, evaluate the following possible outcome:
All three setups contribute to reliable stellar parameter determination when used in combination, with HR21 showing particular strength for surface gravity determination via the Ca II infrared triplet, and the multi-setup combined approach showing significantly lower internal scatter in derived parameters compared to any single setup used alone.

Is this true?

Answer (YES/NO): NO